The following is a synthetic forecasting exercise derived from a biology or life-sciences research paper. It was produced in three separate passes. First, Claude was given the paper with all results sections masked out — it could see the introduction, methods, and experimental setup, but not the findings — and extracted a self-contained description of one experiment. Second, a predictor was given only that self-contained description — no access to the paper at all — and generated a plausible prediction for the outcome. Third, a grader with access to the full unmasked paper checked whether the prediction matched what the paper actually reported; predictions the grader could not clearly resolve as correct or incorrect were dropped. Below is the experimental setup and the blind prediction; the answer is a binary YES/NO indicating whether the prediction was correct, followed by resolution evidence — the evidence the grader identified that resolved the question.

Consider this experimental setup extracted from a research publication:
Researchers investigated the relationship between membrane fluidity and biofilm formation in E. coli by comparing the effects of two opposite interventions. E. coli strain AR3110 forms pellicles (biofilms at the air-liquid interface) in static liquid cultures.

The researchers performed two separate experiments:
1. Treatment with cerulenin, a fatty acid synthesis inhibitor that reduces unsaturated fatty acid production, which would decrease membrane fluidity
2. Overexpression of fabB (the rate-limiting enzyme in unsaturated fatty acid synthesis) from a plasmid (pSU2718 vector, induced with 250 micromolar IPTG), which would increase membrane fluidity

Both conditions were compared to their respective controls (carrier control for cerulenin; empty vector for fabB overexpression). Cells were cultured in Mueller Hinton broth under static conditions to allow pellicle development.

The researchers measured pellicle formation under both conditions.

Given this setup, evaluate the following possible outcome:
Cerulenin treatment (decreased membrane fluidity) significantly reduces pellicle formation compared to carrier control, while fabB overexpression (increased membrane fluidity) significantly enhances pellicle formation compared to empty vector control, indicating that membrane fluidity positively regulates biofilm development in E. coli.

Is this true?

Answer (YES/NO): NO